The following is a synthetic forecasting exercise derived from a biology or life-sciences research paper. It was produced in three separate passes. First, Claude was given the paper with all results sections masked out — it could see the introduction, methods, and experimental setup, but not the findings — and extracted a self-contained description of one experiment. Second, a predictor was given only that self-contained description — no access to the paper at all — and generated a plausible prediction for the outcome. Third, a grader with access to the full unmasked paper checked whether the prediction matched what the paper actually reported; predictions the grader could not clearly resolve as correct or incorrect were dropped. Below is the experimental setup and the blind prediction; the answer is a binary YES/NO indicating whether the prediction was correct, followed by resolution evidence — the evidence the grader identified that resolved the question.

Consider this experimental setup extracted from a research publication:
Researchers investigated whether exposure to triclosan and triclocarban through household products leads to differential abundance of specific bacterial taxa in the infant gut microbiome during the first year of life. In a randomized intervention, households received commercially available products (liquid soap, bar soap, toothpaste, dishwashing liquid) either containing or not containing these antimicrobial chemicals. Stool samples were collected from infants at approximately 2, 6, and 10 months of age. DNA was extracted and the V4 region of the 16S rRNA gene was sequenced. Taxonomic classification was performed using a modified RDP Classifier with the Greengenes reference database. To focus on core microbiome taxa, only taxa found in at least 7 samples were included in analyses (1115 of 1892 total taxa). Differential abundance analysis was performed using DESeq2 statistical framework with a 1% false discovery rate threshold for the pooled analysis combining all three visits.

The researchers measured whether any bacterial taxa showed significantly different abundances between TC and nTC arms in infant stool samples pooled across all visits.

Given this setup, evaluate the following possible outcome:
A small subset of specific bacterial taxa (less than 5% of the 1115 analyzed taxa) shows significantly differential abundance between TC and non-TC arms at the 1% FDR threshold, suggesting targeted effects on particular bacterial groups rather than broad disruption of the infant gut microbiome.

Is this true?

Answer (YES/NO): YES